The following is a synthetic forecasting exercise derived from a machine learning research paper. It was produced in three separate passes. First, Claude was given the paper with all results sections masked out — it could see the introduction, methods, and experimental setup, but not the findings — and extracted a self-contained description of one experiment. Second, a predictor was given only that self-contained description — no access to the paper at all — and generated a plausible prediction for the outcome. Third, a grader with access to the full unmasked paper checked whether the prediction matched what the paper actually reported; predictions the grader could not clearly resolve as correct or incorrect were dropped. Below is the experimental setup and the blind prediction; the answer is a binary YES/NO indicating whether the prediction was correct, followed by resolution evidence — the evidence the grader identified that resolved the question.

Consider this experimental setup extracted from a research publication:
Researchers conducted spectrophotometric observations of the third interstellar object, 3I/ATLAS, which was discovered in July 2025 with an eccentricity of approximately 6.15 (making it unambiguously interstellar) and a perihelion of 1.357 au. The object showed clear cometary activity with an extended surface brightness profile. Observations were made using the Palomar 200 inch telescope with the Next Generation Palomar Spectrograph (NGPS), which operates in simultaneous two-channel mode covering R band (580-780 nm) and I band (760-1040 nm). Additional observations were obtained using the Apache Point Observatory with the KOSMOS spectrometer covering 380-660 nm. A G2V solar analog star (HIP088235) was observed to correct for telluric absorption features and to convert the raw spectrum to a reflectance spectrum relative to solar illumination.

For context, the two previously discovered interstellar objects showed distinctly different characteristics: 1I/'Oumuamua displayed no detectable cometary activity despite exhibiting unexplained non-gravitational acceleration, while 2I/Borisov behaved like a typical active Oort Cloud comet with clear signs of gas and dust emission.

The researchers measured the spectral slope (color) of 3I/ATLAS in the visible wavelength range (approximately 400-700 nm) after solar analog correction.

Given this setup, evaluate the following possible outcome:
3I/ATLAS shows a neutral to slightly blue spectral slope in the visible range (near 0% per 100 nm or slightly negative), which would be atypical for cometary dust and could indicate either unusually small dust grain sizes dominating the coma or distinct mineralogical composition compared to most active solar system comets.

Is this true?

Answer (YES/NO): NO